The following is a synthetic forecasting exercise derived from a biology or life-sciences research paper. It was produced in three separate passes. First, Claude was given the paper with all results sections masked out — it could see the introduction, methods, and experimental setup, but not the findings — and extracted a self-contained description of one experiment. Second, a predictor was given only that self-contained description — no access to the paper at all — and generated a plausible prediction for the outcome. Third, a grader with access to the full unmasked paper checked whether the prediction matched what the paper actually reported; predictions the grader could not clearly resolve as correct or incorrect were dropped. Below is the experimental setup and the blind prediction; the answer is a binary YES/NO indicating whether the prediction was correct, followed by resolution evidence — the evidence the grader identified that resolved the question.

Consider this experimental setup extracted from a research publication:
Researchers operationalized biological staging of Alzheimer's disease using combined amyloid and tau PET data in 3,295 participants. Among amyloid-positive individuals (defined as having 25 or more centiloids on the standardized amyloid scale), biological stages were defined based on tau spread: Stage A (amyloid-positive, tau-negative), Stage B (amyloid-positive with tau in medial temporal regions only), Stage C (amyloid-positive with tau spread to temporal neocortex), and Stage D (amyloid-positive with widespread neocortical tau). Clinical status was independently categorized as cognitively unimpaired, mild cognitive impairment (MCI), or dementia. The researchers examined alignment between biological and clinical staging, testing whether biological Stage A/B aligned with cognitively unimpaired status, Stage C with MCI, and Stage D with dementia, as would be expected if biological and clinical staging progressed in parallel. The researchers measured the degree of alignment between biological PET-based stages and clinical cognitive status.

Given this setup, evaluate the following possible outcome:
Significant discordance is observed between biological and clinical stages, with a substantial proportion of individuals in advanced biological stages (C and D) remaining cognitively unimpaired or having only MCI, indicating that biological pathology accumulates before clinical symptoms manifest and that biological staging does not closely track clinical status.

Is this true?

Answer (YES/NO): NO